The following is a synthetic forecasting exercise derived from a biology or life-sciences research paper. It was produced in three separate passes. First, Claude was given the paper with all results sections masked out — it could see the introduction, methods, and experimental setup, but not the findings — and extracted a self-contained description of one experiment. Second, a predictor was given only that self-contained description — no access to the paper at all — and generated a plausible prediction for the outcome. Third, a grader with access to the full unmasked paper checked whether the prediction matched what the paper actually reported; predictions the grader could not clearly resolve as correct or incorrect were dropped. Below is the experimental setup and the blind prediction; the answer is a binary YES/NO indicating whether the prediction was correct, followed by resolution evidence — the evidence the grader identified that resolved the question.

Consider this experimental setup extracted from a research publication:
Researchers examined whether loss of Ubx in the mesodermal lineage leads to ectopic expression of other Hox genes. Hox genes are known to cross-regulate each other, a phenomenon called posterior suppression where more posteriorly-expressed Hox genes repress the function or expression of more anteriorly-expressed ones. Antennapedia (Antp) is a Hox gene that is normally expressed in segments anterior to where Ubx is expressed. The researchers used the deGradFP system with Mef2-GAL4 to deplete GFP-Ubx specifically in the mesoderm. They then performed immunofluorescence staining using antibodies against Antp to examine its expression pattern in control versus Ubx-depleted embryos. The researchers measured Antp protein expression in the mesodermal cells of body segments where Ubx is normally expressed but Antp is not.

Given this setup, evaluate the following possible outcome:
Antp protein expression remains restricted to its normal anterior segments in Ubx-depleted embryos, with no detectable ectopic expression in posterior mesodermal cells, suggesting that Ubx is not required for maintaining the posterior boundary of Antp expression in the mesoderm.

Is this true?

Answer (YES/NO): NO